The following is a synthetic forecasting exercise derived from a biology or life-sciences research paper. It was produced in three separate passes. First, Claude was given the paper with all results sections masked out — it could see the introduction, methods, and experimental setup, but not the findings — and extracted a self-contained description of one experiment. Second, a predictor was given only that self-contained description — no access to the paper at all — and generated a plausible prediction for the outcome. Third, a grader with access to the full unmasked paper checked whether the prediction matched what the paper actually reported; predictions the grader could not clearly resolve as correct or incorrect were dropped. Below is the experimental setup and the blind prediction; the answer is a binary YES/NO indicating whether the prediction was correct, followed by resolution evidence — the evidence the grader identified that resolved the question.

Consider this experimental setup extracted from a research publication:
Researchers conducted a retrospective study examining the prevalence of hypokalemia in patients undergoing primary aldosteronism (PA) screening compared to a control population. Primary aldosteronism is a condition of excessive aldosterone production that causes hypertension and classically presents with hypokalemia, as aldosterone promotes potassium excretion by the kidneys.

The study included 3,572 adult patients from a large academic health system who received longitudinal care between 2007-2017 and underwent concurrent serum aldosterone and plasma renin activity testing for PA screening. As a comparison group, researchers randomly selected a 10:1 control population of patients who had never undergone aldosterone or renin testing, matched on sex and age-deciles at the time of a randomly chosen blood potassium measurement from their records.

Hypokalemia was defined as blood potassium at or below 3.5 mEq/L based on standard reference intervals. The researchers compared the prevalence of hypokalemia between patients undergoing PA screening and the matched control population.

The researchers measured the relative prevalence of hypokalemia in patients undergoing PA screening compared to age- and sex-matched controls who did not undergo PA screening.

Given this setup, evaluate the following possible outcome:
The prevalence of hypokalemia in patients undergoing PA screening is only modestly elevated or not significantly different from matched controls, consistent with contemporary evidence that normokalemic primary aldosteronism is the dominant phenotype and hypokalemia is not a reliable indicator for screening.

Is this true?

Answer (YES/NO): NO